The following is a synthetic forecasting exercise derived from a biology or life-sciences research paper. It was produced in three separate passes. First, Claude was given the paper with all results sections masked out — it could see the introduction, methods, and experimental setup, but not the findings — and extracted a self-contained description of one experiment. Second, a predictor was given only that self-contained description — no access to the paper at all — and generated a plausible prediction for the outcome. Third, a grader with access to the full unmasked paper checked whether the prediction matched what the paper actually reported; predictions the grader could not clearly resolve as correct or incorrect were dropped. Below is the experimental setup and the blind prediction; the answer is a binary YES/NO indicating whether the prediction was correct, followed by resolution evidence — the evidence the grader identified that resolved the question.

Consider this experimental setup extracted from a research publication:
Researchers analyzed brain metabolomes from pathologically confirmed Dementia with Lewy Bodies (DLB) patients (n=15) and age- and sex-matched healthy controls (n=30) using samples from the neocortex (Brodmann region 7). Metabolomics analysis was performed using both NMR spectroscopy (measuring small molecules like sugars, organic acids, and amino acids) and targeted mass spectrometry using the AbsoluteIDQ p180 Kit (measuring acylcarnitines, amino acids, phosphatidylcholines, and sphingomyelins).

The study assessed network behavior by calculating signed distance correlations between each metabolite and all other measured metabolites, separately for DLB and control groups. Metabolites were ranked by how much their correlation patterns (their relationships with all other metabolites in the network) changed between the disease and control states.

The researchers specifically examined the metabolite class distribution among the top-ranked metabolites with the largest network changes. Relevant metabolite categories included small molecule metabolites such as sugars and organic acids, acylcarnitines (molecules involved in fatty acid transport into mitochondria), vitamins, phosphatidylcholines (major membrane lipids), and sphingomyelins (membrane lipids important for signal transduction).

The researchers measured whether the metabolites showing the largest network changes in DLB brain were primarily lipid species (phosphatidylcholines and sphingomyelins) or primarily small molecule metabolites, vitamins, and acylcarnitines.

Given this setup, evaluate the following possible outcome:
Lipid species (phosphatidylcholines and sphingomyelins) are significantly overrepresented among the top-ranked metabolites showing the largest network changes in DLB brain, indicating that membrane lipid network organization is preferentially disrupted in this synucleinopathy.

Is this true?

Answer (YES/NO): NO